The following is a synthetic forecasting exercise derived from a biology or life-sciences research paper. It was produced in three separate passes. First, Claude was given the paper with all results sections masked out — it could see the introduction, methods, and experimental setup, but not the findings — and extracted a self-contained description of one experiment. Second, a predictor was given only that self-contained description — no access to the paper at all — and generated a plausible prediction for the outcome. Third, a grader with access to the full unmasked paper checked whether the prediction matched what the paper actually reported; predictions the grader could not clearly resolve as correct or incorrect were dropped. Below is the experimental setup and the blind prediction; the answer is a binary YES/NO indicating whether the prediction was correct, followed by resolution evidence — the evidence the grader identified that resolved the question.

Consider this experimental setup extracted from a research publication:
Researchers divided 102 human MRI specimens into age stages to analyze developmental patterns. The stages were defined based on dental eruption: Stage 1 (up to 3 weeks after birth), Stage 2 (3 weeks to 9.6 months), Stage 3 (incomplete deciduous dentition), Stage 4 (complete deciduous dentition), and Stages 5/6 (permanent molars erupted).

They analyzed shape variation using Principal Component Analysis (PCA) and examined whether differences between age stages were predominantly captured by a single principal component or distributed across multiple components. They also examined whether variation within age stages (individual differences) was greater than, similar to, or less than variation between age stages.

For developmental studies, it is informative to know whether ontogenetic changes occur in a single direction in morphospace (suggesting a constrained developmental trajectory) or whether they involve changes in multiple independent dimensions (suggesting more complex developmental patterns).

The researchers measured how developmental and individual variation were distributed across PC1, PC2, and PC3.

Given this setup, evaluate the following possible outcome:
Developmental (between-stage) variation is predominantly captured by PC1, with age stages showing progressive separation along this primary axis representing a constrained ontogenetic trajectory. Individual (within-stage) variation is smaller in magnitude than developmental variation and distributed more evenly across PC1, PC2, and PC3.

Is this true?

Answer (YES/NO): NO